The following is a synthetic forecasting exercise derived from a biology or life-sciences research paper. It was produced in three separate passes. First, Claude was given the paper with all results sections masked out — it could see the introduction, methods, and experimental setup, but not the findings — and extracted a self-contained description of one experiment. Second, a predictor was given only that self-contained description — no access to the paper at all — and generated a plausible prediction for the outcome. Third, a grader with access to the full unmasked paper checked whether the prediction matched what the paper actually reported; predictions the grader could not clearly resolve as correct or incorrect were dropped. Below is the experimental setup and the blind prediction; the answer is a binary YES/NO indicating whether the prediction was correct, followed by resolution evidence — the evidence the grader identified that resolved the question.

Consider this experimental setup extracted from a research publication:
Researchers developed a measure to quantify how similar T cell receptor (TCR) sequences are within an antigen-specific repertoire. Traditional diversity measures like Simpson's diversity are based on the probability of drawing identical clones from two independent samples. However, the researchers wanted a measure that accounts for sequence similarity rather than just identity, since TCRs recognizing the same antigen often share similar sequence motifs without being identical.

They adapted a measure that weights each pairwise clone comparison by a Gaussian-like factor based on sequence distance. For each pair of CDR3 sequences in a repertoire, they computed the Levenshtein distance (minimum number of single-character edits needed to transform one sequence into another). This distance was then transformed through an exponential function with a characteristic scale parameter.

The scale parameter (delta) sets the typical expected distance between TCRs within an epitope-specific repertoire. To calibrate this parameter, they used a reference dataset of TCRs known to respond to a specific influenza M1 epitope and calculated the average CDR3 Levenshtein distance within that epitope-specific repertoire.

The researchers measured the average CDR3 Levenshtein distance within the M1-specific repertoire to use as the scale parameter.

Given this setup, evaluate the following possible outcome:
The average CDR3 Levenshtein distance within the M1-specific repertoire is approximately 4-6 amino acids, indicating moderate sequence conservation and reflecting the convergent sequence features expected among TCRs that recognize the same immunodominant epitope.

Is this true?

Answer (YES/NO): YES